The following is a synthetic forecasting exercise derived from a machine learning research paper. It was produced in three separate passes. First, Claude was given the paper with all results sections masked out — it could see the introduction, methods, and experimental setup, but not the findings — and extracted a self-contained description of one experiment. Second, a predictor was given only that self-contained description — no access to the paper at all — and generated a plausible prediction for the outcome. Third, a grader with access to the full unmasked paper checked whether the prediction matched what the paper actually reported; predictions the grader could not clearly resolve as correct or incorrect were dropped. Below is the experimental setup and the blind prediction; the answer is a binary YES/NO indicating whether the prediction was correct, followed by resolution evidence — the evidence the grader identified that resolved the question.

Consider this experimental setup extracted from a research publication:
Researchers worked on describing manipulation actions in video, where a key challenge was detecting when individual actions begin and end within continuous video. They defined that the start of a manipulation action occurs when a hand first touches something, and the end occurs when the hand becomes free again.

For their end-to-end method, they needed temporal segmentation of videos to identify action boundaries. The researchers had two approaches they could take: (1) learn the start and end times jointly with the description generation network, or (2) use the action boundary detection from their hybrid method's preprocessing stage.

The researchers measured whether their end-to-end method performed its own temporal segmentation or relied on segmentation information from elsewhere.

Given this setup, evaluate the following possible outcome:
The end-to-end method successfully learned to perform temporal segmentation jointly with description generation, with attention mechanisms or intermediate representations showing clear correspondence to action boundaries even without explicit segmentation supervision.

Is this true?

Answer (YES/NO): NO